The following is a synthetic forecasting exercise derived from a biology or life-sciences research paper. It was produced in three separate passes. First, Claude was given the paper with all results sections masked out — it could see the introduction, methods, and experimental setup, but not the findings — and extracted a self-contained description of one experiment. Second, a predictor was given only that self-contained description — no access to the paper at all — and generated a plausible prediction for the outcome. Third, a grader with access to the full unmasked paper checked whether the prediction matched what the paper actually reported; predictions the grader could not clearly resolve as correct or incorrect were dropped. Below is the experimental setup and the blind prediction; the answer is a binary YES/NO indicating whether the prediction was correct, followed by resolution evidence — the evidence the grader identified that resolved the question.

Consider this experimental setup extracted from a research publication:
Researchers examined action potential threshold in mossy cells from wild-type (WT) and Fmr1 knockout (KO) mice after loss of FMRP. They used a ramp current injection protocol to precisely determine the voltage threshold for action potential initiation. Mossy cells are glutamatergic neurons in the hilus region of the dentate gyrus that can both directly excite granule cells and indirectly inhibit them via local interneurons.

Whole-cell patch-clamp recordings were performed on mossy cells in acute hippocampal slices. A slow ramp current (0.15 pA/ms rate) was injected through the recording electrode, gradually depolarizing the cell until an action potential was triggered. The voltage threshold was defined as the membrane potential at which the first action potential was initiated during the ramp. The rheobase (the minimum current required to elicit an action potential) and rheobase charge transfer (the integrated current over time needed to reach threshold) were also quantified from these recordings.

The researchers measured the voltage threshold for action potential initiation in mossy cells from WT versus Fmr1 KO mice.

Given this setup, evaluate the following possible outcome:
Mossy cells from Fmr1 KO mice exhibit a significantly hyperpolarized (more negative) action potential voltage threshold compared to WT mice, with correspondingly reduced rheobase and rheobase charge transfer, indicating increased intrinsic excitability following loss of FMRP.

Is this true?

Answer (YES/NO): NO